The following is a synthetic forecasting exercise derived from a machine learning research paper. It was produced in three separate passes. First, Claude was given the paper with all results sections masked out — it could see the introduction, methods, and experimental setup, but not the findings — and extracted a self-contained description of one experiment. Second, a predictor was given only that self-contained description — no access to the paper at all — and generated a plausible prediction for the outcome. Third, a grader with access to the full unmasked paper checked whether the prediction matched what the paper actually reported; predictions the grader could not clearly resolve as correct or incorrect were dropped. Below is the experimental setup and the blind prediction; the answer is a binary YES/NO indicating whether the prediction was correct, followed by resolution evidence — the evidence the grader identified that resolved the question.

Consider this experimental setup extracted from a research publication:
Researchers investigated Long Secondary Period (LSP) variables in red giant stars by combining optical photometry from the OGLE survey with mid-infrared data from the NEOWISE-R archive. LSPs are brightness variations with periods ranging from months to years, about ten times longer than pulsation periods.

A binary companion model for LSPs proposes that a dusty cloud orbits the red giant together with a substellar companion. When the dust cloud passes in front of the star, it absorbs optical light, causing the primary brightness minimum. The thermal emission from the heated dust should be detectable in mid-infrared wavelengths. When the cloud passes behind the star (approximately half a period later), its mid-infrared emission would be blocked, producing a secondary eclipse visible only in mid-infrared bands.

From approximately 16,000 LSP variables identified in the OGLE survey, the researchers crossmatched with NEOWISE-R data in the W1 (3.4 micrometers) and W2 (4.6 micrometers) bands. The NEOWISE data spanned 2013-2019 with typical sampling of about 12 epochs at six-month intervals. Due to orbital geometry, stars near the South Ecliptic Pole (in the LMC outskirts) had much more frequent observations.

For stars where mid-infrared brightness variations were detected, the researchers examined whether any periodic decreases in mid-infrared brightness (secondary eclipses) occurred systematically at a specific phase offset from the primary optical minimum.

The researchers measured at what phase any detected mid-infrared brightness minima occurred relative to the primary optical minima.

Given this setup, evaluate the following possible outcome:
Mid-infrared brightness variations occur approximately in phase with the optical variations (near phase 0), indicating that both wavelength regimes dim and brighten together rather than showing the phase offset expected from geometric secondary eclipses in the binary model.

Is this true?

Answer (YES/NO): NO